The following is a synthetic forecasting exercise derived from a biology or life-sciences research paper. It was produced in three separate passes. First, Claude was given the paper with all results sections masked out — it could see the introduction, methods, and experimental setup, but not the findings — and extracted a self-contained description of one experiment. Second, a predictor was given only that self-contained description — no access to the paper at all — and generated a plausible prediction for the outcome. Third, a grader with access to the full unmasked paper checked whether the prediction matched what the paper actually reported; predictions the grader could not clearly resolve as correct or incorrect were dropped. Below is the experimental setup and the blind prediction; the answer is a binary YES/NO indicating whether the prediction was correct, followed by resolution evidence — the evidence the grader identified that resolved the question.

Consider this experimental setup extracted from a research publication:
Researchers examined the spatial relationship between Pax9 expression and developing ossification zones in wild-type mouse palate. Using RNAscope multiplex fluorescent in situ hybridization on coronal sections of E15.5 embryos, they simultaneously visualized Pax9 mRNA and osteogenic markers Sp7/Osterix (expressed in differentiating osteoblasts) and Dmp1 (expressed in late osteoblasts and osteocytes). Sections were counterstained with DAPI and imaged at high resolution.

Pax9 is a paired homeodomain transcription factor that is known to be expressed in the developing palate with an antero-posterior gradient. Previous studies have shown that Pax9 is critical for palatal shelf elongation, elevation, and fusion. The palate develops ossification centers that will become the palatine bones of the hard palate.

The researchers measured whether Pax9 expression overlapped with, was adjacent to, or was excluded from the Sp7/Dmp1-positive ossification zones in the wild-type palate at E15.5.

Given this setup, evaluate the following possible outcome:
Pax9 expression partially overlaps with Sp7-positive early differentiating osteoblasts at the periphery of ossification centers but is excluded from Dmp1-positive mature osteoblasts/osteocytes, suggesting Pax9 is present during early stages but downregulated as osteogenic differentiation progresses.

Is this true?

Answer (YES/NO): NO